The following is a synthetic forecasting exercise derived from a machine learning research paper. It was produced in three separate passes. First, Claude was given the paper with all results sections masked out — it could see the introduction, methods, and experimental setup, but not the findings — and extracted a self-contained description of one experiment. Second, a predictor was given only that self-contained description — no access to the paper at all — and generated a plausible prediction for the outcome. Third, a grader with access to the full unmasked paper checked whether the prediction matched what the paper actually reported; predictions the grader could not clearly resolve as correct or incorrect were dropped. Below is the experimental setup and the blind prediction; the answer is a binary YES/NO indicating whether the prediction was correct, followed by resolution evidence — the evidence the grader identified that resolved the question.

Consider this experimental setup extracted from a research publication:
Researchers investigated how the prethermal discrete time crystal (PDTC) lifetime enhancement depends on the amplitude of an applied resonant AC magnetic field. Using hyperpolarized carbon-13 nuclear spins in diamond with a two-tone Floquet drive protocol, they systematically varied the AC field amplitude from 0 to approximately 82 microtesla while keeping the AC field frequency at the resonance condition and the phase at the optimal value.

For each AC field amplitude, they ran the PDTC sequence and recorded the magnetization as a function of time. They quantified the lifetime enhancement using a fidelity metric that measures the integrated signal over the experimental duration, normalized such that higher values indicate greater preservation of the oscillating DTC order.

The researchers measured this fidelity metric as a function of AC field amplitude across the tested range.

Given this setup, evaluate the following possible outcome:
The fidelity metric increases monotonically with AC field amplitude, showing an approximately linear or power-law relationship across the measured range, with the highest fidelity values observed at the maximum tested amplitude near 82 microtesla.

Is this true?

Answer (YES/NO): NO